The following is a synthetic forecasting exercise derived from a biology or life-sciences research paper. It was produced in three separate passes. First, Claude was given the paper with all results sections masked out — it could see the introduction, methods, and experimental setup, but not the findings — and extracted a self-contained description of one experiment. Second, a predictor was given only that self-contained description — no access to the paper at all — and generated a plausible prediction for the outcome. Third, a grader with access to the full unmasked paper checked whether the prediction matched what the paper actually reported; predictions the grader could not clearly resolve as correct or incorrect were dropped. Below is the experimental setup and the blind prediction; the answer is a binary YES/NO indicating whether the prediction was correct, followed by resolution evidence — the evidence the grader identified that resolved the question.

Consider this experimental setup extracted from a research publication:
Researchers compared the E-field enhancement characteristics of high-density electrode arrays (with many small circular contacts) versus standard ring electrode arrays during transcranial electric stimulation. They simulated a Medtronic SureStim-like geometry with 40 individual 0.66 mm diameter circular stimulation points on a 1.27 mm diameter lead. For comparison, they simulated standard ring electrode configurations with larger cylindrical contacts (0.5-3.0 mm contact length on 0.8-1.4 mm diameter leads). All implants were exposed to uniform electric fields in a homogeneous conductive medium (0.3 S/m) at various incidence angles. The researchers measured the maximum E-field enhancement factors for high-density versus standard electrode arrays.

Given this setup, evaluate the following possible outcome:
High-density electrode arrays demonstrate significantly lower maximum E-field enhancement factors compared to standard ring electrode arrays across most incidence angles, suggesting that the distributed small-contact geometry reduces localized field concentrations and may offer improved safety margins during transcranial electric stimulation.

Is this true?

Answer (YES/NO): YES